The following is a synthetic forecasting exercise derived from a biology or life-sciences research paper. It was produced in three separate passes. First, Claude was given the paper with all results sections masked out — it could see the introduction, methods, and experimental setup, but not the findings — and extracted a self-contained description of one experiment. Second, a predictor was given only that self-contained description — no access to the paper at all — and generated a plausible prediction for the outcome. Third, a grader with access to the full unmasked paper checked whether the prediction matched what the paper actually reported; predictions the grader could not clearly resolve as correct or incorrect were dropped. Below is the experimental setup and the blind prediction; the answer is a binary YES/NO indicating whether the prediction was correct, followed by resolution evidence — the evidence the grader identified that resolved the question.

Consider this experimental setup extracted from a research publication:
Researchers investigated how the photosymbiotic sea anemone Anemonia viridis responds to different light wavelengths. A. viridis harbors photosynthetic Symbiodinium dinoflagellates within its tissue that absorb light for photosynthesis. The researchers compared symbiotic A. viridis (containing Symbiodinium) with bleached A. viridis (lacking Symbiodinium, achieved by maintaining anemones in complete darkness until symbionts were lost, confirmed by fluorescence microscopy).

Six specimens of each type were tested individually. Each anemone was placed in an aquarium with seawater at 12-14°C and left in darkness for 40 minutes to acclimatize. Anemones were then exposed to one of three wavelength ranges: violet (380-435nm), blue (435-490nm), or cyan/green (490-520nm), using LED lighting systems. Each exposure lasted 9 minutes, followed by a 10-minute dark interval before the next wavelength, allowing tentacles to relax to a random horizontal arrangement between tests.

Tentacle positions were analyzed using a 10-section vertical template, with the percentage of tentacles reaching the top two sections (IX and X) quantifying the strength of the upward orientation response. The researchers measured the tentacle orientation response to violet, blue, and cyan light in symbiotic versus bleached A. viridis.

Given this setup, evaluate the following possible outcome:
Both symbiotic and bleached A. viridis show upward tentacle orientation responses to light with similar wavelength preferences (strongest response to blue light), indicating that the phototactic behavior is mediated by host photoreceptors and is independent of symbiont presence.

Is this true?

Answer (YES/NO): NO